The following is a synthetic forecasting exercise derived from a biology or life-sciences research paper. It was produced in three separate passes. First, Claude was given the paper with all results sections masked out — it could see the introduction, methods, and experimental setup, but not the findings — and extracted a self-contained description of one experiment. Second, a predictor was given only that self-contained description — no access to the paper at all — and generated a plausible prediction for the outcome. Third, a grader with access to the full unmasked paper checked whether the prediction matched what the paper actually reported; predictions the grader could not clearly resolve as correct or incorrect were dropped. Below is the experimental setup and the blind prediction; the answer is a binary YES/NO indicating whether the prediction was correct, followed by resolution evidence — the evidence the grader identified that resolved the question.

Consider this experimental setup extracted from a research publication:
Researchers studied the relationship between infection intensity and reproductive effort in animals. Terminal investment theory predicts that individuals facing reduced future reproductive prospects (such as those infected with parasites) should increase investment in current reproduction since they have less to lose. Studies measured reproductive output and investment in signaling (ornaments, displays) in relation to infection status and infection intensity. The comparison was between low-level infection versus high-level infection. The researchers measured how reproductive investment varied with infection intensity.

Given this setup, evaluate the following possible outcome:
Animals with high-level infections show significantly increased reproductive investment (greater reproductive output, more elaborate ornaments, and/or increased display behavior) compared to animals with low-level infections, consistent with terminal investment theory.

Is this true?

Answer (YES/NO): YES